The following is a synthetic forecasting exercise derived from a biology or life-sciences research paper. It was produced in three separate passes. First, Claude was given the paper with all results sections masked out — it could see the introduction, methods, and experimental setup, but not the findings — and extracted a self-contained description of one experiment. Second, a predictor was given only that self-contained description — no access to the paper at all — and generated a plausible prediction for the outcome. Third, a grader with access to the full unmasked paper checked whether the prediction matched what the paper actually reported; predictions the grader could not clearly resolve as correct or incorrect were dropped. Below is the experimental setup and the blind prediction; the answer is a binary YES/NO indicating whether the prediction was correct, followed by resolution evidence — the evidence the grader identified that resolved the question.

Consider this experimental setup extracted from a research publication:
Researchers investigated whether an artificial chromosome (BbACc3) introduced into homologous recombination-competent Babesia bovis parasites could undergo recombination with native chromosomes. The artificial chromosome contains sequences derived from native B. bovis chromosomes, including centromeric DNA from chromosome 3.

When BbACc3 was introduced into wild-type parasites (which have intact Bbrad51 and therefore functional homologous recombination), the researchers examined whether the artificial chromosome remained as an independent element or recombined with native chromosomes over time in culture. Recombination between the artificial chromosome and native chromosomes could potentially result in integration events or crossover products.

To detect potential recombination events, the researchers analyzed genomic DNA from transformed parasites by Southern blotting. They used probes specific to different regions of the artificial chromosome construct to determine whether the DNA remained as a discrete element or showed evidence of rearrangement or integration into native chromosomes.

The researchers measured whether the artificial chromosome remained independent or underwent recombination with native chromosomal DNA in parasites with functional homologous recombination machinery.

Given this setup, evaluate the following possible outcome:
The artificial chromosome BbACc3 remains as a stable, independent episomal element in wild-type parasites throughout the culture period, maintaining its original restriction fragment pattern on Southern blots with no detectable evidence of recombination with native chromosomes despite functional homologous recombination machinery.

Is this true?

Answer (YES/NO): NO